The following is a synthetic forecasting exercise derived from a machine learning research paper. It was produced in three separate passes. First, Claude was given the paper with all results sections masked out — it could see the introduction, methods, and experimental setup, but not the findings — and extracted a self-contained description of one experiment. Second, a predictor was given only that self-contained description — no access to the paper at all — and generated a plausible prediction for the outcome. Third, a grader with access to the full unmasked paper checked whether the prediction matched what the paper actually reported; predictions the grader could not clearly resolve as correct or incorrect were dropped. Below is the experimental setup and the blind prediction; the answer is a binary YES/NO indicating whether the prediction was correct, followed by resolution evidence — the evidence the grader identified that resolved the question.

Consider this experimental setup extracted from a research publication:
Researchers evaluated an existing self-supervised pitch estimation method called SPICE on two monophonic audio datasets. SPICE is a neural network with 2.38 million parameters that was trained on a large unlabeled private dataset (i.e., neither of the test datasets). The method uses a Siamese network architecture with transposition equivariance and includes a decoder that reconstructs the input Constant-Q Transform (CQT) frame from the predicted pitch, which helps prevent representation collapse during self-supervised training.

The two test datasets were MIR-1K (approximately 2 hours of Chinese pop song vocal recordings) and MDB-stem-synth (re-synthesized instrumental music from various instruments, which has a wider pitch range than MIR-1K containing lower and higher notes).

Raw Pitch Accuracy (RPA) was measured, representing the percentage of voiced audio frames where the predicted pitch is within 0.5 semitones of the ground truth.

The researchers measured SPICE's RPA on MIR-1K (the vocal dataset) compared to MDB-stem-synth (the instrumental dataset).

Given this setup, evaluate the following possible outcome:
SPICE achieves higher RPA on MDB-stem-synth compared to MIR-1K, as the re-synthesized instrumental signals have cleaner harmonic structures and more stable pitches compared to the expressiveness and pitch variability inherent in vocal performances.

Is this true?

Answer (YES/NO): NO